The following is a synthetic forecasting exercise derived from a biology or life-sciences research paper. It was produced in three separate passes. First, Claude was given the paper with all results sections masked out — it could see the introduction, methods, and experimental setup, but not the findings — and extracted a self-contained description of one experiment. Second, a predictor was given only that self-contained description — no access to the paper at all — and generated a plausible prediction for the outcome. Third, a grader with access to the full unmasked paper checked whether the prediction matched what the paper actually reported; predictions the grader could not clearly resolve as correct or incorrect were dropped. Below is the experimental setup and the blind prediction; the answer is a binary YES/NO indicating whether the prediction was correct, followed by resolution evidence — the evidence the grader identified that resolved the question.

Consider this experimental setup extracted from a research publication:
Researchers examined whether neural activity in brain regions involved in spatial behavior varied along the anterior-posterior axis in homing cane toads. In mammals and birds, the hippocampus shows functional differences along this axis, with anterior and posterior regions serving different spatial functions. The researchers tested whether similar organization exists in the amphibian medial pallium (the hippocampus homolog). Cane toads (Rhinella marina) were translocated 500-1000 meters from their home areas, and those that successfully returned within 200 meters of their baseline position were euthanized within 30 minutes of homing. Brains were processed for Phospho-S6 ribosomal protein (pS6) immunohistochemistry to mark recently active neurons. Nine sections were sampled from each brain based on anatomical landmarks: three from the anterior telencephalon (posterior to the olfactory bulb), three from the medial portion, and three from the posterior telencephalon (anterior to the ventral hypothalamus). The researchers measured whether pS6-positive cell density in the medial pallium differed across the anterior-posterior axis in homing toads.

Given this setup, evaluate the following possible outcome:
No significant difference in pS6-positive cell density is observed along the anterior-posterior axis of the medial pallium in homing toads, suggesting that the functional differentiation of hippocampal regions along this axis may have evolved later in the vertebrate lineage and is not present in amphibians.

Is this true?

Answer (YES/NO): YES